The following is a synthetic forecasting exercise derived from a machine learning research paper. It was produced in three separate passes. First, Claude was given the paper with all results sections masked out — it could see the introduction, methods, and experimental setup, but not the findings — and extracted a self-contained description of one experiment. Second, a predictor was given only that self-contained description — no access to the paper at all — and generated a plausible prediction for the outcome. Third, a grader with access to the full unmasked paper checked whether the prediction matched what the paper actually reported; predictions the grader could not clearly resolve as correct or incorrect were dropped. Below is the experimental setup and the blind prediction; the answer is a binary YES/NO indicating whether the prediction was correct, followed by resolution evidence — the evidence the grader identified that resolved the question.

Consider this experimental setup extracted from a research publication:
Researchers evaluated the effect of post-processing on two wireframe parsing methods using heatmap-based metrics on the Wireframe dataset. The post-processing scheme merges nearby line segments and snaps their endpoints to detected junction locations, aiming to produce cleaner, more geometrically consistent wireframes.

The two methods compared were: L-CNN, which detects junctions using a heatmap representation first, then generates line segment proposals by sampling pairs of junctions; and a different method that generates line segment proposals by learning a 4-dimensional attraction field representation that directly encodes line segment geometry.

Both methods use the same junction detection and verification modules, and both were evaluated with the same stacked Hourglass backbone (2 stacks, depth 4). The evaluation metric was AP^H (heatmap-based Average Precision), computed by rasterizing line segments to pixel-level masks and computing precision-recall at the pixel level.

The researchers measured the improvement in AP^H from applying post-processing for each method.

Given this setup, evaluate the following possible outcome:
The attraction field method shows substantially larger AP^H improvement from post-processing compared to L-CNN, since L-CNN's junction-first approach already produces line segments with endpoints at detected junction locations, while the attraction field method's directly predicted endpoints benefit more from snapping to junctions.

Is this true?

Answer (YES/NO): NO